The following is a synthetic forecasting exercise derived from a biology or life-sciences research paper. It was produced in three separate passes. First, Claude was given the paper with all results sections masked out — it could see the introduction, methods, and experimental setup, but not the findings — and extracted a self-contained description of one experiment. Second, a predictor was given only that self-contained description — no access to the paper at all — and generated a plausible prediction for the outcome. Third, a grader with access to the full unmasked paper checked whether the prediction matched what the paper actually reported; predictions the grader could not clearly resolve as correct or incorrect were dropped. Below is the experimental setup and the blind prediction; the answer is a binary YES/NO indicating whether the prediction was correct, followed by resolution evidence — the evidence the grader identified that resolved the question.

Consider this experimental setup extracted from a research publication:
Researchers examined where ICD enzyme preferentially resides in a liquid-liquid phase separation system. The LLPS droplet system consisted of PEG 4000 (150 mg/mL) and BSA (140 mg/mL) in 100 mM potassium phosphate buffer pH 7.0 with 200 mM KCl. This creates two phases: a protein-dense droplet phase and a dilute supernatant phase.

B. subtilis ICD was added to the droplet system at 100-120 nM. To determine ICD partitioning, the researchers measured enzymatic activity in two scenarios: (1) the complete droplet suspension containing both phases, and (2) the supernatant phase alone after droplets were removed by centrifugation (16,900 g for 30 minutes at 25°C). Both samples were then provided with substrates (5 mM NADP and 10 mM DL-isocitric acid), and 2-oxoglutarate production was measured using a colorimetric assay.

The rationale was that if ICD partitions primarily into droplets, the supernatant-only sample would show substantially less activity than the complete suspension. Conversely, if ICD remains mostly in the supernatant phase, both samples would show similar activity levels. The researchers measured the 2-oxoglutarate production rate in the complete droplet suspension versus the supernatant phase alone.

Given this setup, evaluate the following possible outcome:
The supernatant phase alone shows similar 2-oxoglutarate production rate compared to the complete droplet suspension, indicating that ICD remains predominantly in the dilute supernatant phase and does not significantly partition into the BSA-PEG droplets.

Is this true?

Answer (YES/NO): NO